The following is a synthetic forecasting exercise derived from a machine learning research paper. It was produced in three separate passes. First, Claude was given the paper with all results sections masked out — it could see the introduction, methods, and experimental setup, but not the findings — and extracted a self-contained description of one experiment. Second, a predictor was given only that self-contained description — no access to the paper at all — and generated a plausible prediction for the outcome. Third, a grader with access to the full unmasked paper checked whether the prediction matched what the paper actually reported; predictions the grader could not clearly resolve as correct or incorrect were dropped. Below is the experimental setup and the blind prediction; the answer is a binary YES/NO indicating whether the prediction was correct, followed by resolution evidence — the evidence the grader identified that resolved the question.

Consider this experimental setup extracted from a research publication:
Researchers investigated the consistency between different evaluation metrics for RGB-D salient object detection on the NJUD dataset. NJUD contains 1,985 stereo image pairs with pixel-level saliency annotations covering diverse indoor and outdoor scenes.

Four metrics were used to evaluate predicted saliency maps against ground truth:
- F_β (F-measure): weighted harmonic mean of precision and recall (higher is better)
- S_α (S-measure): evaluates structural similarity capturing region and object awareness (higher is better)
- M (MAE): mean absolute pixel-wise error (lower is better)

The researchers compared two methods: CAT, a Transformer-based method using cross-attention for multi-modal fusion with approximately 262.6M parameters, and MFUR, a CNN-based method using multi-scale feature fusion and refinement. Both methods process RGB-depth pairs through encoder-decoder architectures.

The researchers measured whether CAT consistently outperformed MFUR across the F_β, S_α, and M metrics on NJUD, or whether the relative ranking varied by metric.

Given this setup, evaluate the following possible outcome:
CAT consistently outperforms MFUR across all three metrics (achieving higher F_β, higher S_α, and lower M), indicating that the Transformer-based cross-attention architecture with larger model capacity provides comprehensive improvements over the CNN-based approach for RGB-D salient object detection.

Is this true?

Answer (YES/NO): NO